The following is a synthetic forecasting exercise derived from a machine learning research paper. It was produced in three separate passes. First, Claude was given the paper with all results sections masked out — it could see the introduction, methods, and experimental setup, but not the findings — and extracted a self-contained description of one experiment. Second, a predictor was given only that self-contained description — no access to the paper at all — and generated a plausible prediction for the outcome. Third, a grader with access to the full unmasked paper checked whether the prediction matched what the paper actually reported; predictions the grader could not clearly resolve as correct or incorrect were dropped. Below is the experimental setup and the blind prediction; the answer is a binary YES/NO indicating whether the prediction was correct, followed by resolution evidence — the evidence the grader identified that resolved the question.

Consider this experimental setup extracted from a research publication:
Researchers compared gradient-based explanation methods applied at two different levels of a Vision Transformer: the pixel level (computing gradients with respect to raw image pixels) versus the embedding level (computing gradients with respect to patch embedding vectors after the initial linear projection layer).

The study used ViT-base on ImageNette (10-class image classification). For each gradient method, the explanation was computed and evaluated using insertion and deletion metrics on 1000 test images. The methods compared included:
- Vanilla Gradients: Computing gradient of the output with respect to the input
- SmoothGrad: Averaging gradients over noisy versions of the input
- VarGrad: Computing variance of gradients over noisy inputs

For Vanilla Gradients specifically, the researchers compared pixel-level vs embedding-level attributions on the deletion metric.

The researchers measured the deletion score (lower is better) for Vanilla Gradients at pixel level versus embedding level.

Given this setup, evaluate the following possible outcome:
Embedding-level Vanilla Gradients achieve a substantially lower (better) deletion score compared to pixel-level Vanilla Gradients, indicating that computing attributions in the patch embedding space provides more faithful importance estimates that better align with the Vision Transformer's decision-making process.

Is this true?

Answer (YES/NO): NO